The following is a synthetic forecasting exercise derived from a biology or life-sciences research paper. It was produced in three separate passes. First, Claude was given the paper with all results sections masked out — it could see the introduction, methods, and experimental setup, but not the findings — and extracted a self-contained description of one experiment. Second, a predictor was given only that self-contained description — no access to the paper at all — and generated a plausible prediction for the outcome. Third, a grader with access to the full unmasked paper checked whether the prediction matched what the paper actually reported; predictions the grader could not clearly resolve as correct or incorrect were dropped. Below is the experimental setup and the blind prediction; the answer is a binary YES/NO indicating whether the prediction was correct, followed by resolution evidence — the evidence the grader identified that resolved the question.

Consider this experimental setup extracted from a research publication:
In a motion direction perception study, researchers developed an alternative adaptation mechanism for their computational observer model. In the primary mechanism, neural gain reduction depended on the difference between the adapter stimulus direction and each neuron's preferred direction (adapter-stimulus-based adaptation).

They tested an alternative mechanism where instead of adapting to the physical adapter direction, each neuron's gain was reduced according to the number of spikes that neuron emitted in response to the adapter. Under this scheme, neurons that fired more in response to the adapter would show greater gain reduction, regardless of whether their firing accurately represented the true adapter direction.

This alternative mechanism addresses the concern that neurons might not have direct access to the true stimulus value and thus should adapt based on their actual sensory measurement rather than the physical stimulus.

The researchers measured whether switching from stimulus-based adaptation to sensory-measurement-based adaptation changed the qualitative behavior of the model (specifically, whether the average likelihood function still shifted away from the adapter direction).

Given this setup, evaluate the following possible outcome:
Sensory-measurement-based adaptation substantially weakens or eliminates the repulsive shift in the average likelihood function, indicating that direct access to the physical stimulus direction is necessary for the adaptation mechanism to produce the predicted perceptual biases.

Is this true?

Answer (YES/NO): NO